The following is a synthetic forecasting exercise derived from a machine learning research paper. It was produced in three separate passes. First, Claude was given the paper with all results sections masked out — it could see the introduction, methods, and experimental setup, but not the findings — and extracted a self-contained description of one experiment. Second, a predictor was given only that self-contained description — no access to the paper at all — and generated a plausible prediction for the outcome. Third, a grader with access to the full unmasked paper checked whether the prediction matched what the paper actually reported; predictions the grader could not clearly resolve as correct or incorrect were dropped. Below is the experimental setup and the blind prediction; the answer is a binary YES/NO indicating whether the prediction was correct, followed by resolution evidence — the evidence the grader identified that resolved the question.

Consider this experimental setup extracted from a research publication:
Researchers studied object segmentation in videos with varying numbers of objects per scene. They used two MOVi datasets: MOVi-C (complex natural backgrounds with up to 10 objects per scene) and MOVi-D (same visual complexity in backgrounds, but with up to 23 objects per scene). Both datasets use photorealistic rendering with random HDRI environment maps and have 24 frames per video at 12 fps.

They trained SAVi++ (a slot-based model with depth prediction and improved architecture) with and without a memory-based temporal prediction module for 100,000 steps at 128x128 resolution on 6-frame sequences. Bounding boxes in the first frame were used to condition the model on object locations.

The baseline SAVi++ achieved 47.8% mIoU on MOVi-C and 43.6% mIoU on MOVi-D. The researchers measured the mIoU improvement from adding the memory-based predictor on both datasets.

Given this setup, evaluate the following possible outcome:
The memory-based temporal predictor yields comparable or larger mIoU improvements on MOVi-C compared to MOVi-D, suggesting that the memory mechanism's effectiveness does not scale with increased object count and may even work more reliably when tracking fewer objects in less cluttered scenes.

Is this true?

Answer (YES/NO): NO